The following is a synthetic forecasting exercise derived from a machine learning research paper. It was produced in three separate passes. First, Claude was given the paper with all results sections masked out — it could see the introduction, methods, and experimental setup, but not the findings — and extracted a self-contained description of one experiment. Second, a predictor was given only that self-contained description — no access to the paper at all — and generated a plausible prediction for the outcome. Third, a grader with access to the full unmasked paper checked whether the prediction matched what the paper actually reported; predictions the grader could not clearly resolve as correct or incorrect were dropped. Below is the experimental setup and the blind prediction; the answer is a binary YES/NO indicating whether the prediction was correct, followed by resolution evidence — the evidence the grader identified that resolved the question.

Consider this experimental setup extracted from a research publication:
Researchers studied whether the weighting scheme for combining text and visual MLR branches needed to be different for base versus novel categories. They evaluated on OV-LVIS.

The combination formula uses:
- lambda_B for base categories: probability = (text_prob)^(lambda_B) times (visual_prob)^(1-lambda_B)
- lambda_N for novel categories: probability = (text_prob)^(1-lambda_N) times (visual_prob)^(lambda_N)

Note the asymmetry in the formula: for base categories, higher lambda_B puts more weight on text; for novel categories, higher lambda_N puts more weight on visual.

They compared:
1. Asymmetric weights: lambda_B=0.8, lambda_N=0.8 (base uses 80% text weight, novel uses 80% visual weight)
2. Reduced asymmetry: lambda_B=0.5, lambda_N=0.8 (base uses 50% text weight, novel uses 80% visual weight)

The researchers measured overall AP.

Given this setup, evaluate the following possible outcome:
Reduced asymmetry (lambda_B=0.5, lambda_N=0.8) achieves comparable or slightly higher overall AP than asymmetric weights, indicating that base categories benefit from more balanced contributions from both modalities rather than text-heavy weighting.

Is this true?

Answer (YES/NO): NO